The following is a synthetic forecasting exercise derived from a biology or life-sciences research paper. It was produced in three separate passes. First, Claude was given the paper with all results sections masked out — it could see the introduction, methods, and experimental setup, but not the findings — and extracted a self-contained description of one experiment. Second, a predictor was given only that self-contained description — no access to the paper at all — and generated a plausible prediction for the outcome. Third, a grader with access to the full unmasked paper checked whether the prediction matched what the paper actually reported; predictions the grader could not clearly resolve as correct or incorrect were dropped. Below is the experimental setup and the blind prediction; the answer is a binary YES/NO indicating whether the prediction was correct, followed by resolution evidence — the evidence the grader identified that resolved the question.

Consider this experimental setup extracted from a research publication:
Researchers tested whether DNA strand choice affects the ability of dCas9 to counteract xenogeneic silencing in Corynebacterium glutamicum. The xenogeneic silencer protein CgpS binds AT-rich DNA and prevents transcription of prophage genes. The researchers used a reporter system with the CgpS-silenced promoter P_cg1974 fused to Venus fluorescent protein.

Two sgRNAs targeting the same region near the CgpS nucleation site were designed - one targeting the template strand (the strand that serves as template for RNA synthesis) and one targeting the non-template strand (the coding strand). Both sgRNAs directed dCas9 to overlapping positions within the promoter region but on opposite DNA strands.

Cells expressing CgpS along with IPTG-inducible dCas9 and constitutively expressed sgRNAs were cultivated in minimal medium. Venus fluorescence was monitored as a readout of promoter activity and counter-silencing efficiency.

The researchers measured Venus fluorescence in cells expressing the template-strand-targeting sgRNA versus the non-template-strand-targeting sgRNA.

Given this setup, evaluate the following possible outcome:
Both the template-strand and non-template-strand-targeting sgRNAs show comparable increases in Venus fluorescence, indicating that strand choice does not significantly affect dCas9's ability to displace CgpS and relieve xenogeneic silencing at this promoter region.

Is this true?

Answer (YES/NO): NO